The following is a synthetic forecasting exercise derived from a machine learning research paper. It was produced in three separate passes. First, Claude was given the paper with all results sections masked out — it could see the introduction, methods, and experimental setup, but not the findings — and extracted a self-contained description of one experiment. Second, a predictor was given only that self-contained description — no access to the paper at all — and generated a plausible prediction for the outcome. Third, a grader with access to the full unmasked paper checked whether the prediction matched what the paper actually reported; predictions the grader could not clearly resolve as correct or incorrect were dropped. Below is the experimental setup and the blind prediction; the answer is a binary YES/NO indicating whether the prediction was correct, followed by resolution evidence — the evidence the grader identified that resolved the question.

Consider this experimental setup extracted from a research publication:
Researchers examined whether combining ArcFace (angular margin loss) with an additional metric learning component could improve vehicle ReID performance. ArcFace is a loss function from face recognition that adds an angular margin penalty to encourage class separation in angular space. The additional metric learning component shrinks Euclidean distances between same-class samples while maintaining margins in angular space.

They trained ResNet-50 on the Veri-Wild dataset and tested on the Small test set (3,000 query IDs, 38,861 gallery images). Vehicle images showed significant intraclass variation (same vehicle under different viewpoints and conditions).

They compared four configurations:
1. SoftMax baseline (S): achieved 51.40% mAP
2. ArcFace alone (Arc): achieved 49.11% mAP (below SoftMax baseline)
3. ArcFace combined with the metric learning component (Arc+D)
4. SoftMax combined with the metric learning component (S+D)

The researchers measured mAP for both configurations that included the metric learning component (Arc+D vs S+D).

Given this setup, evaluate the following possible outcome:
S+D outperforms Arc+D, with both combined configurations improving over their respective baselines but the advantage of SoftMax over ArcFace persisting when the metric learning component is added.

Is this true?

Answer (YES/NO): YES